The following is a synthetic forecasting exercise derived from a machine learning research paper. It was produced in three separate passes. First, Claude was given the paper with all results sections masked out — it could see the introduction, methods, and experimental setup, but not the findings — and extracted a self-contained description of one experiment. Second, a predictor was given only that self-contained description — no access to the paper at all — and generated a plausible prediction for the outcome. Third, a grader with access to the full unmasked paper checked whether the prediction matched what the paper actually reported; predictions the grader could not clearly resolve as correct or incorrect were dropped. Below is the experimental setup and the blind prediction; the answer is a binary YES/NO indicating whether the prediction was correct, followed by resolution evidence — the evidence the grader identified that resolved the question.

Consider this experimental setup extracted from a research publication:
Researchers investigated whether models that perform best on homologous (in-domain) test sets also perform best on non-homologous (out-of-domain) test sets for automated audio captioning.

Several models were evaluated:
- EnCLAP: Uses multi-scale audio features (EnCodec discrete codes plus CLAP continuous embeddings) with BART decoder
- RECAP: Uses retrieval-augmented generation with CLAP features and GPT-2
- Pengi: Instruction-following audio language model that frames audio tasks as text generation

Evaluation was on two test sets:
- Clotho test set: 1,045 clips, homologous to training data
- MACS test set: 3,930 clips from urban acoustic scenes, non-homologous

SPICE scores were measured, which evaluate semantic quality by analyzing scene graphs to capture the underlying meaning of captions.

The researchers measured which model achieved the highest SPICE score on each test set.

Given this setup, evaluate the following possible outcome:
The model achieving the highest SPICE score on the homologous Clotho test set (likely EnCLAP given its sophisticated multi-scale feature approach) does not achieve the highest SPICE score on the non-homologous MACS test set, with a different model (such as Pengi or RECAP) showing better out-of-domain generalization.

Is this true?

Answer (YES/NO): YES